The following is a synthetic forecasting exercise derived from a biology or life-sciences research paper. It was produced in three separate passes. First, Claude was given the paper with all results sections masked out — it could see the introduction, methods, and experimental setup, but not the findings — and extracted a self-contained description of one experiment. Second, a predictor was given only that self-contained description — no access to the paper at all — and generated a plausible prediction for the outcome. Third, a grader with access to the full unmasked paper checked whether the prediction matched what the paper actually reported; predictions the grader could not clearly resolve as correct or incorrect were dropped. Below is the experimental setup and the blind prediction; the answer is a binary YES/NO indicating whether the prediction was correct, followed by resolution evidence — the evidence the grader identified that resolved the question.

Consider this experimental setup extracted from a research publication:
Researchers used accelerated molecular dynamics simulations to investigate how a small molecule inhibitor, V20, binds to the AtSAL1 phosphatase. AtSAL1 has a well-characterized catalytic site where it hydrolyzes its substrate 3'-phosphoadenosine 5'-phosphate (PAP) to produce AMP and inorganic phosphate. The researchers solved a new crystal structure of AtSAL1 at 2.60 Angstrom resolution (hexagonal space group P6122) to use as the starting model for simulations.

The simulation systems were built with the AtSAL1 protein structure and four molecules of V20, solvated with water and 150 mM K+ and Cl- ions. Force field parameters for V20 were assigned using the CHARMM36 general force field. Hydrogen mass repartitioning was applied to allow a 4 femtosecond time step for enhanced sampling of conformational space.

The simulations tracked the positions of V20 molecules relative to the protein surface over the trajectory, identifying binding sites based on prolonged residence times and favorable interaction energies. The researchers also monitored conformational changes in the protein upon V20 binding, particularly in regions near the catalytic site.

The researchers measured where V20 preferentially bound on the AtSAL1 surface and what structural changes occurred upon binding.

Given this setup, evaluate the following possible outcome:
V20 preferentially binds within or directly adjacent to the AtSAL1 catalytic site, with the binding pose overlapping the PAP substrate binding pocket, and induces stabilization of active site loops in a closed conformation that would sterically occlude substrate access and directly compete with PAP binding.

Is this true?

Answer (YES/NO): NO